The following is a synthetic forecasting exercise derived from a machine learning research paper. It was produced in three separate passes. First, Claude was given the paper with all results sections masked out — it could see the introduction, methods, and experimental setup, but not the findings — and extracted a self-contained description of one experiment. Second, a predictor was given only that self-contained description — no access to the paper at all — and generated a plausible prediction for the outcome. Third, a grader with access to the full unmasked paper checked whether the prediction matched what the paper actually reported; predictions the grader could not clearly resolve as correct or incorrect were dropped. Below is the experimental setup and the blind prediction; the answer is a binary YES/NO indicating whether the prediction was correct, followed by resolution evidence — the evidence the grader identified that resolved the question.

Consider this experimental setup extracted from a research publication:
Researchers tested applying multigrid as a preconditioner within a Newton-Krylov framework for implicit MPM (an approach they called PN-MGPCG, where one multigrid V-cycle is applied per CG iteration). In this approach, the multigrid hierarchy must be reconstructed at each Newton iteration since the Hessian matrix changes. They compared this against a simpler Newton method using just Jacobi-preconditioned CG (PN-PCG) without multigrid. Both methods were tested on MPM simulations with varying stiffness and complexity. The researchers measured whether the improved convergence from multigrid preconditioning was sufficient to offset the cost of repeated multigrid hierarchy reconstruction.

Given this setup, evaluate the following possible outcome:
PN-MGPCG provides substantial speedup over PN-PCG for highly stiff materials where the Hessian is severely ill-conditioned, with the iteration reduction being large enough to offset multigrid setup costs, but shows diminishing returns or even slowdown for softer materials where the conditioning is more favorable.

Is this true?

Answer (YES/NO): NO